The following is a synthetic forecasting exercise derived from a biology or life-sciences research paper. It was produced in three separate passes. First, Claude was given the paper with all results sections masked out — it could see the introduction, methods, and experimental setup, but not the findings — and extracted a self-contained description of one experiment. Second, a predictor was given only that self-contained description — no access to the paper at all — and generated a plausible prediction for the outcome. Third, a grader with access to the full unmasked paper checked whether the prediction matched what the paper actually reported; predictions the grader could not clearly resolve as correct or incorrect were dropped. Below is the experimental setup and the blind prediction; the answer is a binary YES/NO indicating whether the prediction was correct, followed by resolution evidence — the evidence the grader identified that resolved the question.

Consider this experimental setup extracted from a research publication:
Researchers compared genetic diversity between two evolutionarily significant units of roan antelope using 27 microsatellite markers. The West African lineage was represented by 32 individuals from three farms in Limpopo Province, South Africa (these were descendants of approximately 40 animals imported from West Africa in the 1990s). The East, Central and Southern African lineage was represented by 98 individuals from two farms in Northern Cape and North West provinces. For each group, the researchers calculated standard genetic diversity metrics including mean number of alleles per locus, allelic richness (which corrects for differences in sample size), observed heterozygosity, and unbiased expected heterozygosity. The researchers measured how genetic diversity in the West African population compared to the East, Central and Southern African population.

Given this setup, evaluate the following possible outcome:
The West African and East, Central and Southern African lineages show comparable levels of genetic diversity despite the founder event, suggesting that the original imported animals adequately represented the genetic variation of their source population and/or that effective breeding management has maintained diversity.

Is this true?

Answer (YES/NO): NO